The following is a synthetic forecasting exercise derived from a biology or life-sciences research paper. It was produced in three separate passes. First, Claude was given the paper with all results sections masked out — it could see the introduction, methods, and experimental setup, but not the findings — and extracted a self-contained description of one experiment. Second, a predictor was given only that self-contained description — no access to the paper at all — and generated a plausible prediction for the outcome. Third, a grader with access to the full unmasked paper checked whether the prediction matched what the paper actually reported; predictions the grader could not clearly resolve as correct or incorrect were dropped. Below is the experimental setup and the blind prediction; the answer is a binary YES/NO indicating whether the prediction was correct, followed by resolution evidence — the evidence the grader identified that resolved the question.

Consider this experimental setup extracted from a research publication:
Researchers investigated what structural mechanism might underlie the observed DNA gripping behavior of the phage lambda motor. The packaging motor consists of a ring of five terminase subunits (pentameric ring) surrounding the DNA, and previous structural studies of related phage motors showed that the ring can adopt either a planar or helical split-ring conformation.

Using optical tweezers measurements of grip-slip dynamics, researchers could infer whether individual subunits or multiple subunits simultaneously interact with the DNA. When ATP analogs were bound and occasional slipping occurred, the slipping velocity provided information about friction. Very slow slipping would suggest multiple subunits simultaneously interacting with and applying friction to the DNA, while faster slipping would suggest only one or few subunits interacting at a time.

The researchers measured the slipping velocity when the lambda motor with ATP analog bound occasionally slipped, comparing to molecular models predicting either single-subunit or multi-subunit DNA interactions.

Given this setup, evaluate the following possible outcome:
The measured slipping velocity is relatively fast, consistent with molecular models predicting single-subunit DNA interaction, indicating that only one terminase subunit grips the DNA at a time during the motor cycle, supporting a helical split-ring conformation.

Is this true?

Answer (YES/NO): NO